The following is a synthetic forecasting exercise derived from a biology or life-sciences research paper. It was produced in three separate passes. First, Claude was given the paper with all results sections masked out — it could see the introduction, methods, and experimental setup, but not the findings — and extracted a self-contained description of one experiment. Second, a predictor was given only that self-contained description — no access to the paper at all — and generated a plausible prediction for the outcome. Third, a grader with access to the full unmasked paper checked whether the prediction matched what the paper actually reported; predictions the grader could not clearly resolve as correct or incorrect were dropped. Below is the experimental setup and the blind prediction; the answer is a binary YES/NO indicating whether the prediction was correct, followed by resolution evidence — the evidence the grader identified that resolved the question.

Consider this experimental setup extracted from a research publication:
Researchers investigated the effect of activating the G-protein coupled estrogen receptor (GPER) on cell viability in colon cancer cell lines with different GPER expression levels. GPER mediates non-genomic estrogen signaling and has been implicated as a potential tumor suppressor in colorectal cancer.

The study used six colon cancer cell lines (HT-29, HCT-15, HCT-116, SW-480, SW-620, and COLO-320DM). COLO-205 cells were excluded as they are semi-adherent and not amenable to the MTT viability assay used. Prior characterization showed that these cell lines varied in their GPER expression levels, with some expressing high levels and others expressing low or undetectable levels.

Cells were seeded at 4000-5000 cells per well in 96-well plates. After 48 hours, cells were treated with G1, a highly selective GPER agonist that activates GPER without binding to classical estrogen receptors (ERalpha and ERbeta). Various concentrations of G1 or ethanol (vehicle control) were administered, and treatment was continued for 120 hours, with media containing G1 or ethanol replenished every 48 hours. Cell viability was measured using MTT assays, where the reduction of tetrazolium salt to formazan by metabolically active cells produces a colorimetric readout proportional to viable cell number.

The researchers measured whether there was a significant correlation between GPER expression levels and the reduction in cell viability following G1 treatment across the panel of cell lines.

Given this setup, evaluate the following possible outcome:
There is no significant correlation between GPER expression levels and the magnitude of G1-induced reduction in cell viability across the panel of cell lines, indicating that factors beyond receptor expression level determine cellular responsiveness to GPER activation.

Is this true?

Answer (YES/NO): YES